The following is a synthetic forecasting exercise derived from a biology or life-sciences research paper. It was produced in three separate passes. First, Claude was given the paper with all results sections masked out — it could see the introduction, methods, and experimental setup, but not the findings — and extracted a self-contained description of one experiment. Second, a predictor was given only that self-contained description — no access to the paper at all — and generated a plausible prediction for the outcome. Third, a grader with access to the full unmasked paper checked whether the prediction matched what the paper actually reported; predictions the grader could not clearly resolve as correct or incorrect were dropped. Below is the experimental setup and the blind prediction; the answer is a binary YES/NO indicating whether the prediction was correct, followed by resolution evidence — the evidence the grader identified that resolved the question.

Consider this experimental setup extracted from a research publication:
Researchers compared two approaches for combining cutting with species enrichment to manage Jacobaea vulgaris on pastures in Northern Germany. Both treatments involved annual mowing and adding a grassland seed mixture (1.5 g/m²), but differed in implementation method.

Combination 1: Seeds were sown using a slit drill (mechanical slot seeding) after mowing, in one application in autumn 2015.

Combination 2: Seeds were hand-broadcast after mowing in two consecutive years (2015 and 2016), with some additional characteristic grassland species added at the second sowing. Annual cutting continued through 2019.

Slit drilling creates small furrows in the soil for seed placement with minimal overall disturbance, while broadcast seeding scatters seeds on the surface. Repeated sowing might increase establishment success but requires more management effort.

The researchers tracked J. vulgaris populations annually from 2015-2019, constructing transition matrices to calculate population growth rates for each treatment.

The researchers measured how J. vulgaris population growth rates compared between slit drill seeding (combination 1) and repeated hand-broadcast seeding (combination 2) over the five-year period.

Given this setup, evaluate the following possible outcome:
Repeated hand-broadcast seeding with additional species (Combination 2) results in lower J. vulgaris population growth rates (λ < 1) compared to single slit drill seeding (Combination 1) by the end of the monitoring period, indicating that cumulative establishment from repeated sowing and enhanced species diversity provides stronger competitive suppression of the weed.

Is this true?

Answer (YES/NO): NO